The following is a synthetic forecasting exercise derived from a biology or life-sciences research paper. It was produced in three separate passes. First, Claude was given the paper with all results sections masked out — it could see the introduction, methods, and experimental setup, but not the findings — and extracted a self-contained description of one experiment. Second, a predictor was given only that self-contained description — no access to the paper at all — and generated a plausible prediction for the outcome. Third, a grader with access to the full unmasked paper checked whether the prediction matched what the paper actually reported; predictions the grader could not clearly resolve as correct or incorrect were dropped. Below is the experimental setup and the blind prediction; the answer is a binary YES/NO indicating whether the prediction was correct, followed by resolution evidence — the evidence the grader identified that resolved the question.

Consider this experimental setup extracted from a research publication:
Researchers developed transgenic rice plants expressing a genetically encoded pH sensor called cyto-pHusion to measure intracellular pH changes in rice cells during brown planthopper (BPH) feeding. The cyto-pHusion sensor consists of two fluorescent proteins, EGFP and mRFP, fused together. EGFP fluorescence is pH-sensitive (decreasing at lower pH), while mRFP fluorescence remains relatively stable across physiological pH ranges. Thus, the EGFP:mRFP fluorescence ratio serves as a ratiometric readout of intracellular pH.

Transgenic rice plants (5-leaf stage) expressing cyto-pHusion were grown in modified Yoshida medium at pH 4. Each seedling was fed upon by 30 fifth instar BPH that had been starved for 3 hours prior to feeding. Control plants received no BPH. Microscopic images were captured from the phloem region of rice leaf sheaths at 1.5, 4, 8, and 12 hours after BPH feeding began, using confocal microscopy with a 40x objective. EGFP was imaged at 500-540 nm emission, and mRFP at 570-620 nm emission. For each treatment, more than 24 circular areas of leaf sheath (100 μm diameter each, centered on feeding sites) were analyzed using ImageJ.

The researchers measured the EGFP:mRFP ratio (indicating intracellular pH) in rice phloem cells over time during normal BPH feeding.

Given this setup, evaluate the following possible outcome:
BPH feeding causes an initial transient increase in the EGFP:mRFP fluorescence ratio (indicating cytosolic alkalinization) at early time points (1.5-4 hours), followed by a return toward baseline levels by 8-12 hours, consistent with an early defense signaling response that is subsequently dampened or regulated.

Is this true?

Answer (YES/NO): NO